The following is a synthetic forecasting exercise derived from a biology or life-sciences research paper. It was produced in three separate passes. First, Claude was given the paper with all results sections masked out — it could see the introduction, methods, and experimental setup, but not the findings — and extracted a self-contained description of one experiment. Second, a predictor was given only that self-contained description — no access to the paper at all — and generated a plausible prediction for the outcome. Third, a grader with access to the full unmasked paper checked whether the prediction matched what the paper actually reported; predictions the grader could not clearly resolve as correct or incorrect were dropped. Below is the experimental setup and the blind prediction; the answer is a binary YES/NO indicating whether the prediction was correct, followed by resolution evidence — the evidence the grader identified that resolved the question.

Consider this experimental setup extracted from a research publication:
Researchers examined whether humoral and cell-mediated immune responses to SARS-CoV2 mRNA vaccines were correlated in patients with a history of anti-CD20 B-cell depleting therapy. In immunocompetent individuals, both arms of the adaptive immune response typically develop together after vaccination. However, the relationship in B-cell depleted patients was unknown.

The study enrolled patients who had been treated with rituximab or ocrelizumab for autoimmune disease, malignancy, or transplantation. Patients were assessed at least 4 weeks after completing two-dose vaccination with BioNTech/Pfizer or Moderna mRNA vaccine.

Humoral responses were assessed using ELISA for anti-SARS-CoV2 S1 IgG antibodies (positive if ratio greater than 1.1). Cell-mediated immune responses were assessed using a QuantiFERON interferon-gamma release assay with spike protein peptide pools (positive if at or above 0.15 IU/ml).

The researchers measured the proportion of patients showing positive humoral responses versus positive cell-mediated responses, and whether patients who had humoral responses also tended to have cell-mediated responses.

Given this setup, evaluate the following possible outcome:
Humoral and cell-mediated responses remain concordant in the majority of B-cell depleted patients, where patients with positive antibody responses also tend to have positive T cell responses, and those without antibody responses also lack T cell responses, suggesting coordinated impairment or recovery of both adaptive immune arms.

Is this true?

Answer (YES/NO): NO